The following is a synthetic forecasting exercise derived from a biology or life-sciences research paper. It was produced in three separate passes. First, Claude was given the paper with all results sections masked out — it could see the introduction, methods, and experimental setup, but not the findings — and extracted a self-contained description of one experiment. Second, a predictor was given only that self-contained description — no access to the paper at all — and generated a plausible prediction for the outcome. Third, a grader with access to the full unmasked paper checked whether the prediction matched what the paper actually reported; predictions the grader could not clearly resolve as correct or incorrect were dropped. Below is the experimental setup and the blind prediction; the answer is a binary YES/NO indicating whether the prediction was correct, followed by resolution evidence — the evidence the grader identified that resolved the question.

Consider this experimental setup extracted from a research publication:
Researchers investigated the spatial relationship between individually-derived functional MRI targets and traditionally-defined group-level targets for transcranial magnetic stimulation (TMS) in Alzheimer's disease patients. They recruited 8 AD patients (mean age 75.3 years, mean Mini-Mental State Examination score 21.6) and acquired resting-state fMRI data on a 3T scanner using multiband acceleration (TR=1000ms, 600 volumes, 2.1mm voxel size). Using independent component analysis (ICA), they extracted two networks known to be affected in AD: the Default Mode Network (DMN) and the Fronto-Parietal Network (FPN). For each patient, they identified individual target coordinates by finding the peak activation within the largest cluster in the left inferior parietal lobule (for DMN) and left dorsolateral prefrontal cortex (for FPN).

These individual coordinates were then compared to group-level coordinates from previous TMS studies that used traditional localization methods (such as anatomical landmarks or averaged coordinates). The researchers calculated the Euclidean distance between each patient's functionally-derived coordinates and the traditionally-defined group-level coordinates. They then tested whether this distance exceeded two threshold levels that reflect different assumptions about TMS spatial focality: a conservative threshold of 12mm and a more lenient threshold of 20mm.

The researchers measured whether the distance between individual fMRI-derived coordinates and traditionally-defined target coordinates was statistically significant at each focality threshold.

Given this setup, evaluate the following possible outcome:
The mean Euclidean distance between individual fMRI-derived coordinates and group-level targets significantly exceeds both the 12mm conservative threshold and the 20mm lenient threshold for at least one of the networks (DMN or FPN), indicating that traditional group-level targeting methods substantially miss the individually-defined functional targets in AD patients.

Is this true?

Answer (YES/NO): NO